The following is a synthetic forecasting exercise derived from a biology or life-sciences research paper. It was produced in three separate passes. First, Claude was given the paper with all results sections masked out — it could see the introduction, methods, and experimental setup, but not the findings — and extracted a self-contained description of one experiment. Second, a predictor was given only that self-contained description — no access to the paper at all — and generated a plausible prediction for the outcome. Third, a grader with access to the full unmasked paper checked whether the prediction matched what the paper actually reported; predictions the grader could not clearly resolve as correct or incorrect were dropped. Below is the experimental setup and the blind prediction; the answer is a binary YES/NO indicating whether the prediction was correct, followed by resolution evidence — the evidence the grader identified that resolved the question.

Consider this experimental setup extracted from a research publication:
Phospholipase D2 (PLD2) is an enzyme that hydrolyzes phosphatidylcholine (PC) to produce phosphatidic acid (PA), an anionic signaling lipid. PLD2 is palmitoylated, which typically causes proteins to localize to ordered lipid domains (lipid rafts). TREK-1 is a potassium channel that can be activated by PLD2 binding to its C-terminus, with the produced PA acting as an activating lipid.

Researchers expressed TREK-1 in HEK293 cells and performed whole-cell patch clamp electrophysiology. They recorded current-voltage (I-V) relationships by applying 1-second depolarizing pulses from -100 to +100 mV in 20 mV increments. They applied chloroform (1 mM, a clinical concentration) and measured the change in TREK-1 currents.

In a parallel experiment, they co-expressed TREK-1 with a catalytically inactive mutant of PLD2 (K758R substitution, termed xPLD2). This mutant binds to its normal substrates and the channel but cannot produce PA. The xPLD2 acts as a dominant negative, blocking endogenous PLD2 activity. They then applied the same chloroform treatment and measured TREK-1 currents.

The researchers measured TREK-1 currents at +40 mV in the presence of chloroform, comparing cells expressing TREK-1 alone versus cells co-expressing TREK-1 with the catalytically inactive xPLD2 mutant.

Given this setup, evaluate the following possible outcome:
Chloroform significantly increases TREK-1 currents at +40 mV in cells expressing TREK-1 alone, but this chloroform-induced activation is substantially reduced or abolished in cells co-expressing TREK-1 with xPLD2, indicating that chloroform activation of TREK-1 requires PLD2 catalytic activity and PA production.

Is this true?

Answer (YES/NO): YES